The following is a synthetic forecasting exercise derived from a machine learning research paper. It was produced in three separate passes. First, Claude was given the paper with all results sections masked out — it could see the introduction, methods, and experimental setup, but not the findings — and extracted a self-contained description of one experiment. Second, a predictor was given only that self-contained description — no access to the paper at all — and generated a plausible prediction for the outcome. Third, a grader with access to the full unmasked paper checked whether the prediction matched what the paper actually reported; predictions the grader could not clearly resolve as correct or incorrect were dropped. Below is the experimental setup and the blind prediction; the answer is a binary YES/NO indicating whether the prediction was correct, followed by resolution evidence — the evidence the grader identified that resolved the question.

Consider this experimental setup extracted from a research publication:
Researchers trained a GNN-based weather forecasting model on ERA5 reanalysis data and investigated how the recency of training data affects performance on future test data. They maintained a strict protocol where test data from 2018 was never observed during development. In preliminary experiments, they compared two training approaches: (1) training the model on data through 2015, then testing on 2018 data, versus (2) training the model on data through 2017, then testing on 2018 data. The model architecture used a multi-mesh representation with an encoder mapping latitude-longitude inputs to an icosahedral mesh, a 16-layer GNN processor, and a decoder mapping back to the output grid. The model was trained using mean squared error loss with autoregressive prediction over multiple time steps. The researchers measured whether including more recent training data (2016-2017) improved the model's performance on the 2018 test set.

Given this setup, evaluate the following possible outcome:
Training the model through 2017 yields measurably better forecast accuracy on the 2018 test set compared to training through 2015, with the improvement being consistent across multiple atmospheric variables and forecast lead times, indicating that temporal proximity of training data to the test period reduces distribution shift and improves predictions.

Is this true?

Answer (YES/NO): NO